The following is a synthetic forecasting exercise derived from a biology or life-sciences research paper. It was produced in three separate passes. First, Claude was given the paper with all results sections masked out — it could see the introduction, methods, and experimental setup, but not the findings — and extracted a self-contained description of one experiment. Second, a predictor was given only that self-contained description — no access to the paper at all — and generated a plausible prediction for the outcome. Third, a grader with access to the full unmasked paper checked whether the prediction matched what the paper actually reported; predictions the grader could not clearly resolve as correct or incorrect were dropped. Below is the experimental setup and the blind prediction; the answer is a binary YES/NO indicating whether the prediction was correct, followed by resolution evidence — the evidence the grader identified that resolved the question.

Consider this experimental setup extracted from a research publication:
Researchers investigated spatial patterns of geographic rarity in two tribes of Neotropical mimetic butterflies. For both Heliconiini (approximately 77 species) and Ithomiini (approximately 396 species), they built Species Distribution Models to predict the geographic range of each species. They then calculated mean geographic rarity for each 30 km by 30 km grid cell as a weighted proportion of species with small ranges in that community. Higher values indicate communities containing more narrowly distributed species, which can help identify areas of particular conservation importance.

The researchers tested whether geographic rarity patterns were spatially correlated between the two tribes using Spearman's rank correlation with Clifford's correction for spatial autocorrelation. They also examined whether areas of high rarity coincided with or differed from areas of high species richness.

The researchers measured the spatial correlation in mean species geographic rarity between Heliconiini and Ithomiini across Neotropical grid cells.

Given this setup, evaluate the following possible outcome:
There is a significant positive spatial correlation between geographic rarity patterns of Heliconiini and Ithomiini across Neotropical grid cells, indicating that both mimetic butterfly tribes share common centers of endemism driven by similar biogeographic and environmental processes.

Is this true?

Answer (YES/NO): NO